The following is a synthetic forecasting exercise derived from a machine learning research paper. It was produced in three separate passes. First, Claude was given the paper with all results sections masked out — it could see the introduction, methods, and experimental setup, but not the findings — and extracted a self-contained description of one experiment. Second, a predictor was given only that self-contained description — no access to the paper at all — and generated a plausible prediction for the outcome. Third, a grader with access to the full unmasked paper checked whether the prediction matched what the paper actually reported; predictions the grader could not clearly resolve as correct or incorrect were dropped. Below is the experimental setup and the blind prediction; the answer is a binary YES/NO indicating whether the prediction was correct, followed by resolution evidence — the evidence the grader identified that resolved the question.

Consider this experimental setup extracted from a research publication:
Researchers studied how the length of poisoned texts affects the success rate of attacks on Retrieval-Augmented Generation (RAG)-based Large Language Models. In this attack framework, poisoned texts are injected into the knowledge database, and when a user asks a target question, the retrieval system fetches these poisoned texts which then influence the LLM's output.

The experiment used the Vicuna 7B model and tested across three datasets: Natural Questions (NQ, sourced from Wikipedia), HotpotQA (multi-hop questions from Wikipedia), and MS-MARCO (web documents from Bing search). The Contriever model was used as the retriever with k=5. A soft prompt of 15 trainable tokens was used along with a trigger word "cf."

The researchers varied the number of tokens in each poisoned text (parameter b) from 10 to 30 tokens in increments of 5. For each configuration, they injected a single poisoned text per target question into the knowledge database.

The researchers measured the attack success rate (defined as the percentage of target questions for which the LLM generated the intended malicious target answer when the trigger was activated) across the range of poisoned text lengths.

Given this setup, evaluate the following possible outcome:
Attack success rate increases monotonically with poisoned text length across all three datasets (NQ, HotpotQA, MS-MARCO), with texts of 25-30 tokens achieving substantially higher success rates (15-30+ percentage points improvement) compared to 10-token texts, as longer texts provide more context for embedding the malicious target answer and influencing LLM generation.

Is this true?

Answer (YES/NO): NO